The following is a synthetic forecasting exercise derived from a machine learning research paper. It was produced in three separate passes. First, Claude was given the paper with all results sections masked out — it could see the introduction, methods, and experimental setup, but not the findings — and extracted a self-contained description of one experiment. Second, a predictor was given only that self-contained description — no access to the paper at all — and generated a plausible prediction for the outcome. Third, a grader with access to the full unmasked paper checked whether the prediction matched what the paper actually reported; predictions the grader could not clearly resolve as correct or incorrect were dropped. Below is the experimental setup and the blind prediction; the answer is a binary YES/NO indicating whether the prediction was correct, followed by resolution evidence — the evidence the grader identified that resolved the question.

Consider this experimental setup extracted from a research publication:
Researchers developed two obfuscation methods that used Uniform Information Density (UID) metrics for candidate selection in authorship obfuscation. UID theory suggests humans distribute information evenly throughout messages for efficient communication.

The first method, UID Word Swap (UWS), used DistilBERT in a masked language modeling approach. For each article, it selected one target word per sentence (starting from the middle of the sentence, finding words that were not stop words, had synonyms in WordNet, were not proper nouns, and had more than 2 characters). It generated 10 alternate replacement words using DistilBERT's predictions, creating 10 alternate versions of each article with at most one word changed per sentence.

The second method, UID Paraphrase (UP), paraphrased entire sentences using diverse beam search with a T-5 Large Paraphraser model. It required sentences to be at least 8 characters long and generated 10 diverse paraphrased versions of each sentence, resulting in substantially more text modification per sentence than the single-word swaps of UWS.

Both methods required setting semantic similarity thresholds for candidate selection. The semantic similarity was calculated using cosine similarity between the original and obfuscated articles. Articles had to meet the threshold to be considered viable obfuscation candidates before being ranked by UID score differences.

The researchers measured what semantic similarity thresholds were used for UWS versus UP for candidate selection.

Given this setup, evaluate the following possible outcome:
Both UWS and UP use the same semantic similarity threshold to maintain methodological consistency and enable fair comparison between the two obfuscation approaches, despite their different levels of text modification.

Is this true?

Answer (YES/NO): NO